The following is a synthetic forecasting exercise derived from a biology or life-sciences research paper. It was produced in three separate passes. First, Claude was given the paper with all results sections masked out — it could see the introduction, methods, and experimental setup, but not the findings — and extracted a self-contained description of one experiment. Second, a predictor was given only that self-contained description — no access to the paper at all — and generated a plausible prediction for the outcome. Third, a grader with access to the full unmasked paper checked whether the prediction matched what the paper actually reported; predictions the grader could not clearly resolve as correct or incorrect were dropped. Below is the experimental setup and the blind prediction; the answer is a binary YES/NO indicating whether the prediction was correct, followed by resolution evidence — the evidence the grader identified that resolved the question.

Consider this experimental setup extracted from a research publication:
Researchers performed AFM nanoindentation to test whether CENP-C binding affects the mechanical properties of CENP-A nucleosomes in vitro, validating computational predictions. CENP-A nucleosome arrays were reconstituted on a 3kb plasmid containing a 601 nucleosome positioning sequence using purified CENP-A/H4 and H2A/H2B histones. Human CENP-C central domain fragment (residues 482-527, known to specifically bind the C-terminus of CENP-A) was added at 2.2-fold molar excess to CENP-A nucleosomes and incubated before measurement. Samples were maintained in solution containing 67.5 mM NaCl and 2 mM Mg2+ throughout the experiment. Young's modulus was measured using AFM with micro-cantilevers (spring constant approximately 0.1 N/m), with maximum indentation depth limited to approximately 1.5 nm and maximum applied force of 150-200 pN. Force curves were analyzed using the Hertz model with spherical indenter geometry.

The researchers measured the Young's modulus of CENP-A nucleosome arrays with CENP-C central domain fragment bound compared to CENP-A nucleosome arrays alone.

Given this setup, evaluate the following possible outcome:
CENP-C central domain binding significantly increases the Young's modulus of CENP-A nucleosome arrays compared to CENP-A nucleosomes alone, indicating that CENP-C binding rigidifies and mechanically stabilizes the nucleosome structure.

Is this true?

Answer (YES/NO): YES